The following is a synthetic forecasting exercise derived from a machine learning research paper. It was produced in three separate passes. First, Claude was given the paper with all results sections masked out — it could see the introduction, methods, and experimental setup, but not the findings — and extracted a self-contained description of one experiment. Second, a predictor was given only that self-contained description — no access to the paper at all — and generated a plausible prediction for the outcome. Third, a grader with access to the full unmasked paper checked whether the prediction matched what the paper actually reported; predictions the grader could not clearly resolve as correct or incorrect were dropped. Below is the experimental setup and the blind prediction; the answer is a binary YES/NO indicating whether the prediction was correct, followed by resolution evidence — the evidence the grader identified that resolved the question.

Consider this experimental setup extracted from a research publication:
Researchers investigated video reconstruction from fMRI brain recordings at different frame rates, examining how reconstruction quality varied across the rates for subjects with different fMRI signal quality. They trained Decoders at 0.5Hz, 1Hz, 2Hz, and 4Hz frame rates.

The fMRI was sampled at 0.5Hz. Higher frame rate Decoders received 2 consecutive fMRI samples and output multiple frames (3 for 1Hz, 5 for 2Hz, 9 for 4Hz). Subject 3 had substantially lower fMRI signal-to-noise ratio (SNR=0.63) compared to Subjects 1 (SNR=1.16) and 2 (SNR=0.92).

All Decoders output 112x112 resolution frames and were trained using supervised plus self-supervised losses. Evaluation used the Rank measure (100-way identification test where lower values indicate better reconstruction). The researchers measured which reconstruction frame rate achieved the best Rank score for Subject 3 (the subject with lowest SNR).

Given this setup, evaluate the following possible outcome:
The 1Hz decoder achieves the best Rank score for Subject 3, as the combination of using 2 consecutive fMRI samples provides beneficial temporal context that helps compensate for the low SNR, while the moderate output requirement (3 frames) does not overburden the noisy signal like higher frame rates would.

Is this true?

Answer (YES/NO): NO